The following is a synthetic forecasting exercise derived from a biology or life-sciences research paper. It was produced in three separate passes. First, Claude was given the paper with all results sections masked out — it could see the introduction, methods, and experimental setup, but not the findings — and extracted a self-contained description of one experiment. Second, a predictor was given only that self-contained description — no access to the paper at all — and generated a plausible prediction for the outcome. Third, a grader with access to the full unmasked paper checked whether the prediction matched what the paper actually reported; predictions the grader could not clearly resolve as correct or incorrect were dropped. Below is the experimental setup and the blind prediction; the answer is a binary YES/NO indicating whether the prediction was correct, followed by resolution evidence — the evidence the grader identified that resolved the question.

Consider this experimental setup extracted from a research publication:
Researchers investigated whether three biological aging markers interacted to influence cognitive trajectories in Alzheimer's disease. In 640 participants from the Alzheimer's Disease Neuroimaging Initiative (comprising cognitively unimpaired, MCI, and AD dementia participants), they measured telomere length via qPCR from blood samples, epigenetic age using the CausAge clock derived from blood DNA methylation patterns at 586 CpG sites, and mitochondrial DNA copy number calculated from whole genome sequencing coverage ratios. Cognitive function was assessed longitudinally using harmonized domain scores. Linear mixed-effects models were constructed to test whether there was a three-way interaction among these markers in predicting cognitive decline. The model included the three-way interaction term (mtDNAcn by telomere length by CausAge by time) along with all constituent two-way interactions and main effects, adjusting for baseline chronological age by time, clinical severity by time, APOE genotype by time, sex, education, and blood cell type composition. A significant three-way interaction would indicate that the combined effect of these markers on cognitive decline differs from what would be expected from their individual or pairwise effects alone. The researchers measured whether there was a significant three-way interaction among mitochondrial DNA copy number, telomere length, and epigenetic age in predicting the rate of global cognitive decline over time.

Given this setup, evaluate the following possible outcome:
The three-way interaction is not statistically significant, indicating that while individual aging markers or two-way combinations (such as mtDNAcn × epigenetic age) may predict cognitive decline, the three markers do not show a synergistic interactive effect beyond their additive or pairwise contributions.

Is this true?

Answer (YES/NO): YES